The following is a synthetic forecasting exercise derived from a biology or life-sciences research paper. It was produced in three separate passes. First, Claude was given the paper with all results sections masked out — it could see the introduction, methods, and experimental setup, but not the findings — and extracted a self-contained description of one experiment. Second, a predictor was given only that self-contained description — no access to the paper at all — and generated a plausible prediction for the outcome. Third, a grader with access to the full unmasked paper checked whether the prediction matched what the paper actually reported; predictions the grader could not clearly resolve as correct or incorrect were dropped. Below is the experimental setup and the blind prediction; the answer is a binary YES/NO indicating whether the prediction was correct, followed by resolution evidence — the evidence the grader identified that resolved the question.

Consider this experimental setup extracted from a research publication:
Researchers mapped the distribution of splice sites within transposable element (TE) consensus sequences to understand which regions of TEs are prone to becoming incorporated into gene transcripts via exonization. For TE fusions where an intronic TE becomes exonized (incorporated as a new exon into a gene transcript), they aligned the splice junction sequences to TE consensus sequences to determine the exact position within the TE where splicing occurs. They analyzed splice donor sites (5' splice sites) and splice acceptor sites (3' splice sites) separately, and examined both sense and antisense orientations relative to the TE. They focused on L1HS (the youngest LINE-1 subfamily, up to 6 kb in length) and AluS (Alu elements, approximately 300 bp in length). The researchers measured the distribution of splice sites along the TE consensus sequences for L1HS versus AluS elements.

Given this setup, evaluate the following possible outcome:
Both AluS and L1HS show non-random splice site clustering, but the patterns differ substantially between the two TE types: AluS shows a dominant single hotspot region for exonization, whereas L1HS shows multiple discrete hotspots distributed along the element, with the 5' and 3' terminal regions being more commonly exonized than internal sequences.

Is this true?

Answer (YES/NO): NO